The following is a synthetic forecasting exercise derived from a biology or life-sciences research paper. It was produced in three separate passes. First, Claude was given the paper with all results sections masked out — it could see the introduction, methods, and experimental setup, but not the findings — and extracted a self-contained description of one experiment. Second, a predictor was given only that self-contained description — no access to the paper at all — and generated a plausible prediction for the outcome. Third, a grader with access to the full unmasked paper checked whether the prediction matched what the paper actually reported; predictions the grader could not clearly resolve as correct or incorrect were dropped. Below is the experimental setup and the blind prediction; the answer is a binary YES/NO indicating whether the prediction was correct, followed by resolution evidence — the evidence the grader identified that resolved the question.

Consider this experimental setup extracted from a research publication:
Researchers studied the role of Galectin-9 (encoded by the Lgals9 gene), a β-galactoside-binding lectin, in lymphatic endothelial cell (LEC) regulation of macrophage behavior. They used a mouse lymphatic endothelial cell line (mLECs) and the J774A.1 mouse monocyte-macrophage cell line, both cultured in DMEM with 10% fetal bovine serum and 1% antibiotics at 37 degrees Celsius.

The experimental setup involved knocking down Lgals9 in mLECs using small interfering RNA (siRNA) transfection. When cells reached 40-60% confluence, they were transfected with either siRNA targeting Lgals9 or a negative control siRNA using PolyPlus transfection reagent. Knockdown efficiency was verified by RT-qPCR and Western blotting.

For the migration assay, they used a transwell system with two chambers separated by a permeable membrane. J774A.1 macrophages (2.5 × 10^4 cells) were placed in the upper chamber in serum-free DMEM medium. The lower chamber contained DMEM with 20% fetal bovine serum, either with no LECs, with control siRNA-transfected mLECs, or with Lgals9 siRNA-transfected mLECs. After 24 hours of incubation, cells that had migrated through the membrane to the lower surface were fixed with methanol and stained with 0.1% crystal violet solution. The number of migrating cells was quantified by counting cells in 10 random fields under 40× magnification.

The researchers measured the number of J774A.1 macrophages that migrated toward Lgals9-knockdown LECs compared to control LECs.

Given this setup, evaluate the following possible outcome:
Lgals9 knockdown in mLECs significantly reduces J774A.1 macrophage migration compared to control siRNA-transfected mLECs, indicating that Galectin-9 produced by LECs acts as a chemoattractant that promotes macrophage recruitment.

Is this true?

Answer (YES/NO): YES